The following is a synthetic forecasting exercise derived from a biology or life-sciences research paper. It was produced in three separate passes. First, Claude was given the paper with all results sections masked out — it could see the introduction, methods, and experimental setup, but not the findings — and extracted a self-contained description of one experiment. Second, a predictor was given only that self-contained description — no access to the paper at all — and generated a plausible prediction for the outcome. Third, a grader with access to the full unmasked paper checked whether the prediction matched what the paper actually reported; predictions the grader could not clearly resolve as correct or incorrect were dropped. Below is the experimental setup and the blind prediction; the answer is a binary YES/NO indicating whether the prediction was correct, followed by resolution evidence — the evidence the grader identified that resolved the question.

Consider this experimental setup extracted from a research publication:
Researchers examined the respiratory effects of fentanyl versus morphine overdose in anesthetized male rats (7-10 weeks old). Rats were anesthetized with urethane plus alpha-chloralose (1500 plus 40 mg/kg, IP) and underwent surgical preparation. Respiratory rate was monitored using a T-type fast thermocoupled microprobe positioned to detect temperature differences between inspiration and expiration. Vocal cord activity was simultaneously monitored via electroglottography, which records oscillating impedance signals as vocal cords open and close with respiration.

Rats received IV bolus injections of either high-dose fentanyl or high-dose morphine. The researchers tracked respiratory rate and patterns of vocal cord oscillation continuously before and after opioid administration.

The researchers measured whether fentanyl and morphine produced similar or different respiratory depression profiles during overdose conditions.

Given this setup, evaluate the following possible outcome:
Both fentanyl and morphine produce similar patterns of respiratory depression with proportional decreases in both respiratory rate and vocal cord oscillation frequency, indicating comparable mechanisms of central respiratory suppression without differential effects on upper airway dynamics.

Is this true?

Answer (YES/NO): NO